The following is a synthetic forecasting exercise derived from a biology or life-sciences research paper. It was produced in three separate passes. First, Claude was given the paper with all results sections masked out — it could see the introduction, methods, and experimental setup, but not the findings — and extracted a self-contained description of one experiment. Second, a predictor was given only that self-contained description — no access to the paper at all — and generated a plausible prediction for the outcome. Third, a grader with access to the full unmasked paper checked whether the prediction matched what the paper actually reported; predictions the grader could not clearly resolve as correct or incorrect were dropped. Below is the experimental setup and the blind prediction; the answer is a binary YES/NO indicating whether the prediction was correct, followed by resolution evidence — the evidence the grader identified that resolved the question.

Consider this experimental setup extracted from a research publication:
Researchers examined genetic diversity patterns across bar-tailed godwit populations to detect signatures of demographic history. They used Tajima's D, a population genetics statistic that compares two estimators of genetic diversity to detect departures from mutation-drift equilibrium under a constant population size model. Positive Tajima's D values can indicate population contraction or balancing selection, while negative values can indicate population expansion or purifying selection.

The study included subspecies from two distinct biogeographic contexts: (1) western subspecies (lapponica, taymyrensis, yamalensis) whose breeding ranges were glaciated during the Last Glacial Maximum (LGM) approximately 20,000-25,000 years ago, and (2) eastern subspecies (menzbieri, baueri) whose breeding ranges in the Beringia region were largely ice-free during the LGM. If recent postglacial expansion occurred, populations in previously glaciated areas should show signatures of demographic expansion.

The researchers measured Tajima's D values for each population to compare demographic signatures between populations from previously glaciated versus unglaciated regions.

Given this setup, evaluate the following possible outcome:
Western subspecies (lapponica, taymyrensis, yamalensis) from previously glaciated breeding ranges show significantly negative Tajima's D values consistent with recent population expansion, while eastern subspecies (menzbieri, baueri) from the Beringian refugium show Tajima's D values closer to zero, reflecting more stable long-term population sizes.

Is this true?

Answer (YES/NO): NO